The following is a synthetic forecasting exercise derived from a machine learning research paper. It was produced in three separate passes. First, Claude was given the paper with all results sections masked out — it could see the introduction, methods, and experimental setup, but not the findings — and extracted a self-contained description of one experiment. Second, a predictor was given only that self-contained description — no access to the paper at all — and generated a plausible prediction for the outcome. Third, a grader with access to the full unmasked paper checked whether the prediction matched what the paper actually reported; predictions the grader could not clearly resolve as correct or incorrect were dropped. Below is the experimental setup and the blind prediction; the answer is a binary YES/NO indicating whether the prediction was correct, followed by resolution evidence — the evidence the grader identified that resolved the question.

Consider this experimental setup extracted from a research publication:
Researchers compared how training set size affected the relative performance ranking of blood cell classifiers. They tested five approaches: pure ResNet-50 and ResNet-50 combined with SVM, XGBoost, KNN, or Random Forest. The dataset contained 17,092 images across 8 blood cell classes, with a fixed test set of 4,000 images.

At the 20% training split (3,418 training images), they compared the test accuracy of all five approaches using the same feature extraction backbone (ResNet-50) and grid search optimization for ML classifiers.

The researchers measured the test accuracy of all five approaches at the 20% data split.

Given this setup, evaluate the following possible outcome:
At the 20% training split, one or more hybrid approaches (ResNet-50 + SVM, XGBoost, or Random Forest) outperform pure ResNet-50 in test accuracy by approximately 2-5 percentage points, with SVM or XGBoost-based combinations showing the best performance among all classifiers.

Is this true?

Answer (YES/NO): NO